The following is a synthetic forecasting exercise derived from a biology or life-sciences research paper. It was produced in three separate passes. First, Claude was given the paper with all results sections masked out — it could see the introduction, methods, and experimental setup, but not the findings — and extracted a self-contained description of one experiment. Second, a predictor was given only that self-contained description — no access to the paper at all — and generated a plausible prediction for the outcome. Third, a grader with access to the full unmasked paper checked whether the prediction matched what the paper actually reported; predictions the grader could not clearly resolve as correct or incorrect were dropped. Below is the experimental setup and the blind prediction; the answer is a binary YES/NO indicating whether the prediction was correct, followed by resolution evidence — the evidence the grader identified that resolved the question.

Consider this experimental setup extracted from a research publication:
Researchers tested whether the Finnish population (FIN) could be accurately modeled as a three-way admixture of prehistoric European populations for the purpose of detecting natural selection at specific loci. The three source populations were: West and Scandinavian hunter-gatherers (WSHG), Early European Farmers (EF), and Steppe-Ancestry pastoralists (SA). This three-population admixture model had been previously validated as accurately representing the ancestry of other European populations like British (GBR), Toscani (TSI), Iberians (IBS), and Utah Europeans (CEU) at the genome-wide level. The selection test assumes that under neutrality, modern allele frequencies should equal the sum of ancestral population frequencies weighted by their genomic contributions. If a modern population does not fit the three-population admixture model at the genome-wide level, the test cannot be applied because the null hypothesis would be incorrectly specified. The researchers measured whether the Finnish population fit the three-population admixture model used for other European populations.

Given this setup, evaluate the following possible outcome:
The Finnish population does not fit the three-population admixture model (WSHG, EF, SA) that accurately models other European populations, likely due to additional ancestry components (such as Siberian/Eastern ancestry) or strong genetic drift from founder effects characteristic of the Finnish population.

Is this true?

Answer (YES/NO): YES